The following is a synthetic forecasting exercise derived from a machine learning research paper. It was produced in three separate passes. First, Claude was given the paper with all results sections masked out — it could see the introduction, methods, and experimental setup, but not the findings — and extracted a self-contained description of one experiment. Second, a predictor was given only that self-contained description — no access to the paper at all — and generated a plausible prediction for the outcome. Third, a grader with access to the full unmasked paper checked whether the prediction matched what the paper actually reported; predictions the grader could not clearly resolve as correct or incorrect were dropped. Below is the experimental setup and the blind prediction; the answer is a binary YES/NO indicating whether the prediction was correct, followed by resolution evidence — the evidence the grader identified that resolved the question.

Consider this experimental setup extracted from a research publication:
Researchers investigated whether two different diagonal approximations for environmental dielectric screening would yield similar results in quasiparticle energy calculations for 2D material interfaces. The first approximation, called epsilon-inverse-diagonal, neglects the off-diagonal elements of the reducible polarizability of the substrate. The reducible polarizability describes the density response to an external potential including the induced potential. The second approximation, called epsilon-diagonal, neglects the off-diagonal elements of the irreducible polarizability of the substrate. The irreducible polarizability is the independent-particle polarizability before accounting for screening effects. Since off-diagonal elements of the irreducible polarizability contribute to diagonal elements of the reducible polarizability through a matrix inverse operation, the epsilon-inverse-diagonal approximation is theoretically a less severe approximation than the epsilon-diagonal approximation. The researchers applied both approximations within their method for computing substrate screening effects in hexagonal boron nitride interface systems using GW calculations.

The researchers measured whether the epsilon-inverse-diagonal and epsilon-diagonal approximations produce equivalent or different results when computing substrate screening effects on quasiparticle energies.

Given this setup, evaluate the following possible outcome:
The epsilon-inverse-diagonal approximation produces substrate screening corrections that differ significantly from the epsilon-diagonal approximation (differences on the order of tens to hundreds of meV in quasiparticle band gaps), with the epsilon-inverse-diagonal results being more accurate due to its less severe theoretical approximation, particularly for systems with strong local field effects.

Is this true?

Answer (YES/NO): NO